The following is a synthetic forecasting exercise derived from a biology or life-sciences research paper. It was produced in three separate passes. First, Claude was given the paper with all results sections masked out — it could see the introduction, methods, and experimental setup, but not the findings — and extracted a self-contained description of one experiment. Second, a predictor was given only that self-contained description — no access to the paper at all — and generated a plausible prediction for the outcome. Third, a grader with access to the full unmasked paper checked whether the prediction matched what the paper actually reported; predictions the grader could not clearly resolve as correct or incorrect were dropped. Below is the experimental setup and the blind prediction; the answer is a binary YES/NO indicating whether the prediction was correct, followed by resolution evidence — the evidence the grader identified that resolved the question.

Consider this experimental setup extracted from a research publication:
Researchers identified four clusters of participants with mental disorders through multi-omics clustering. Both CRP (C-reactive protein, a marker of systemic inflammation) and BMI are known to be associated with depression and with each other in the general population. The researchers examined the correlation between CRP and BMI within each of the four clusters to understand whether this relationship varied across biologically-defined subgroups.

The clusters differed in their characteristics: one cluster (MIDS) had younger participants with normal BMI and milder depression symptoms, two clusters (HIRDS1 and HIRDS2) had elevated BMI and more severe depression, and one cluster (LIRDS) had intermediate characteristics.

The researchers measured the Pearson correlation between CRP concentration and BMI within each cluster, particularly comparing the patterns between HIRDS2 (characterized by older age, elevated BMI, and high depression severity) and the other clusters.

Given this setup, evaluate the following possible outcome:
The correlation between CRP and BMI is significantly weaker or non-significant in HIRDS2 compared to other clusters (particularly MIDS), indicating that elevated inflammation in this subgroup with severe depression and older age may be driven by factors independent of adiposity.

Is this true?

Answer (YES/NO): NO